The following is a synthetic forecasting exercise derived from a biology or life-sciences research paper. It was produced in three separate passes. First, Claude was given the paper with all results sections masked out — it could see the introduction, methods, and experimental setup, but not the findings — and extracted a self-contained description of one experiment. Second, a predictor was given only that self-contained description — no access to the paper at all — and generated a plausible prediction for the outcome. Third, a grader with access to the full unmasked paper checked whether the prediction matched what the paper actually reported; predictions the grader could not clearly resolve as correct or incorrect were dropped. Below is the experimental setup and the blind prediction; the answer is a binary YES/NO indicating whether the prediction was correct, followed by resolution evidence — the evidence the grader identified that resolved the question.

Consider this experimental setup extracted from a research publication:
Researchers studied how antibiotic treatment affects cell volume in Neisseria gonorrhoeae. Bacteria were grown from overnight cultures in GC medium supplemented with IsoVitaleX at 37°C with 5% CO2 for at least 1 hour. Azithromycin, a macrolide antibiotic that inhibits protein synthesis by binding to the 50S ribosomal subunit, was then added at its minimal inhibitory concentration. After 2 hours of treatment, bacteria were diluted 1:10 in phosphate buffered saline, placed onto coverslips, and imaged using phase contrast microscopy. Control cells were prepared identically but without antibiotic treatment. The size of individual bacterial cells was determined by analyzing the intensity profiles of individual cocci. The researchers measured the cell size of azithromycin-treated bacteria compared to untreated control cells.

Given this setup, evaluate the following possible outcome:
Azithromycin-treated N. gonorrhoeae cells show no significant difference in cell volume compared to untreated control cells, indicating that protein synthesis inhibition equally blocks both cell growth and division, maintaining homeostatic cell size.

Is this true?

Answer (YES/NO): NO